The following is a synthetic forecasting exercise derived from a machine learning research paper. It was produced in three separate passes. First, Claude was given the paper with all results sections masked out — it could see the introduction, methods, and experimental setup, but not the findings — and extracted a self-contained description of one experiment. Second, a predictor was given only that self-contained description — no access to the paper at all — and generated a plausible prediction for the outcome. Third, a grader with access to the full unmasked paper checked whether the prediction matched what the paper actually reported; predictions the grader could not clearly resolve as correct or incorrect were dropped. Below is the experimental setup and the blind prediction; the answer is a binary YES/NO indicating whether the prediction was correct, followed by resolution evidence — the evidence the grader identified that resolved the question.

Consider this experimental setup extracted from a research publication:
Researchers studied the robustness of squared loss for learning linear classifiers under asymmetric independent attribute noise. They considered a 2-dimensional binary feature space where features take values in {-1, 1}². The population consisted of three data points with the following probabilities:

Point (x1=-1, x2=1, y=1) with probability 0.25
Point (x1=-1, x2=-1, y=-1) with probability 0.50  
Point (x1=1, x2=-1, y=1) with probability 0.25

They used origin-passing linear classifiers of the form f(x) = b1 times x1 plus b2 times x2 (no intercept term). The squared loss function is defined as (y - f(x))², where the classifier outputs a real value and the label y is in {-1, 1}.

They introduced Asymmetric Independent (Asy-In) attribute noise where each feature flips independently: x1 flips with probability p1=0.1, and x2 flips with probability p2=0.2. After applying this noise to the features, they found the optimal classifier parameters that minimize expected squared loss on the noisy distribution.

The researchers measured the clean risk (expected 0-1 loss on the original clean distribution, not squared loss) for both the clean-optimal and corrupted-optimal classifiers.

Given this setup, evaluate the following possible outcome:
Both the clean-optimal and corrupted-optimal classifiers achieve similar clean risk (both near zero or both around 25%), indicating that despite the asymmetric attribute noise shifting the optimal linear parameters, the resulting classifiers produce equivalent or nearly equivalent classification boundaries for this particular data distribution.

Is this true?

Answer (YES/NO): NO